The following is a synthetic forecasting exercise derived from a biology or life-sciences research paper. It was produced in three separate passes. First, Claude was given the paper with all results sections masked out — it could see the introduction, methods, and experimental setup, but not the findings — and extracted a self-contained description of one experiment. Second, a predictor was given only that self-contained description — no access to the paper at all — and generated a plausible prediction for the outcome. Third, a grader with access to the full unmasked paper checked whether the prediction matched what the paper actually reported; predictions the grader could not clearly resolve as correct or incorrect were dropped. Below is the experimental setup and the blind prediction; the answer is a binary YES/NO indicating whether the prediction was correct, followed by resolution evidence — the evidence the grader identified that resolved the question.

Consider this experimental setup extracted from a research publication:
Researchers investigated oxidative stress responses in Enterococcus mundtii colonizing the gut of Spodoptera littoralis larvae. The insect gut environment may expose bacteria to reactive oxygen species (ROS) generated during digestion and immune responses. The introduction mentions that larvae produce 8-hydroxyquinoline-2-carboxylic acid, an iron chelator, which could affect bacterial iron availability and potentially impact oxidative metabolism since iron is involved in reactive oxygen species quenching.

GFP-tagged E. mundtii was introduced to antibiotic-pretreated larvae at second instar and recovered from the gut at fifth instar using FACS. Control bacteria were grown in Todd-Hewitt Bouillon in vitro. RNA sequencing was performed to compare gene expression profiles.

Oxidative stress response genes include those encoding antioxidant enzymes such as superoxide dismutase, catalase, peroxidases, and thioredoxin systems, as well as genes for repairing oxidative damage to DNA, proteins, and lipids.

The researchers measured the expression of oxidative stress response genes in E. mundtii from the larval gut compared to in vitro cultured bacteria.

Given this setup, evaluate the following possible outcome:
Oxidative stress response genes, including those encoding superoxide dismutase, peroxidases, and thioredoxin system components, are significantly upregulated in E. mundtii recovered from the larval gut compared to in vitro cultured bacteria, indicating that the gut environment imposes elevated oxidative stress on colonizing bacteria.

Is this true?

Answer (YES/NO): YES